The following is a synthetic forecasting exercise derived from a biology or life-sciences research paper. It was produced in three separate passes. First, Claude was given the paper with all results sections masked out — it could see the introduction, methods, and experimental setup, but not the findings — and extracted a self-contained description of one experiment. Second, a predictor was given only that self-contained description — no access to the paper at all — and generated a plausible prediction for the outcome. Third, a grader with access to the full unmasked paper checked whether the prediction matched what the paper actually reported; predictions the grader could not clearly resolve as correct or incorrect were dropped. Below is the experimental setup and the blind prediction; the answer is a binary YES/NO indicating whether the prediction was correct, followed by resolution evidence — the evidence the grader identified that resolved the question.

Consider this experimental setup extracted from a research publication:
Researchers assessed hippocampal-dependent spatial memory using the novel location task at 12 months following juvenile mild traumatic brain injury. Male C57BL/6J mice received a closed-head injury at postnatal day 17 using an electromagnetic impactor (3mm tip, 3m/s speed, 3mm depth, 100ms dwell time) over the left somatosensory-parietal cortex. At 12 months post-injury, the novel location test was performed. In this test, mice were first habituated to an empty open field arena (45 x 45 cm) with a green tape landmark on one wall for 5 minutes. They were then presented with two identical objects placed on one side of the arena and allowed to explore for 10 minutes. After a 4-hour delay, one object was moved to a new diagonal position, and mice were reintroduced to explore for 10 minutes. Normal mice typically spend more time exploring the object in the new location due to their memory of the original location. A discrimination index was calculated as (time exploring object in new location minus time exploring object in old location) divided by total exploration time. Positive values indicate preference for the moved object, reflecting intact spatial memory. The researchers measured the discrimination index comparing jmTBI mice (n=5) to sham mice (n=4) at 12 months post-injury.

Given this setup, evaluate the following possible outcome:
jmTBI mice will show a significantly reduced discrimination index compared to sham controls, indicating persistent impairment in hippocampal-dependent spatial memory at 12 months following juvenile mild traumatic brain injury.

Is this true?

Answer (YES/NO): NO